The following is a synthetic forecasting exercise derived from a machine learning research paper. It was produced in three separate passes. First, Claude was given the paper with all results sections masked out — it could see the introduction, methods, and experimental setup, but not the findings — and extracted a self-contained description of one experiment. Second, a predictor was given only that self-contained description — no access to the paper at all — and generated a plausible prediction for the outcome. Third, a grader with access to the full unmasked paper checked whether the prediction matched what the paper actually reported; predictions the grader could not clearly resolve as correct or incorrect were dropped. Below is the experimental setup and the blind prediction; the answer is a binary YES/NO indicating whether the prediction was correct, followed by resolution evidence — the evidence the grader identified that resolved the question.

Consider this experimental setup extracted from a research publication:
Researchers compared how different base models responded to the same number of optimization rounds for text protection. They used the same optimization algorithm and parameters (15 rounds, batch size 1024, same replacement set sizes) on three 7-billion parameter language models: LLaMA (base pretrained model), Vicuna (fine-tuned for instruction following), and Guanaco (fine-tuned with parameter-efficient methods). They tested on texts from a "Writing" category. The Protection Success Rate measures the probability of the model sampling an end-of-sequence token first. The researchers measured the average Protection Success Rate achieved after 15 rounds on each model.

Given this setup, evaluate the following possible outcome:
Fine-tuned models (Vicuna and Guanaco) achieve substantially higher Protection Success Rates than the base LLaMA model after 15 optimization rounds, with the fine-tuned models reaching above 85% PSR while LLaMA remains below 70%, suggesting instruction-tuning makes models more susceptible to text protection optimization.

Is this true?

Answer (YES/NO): NO